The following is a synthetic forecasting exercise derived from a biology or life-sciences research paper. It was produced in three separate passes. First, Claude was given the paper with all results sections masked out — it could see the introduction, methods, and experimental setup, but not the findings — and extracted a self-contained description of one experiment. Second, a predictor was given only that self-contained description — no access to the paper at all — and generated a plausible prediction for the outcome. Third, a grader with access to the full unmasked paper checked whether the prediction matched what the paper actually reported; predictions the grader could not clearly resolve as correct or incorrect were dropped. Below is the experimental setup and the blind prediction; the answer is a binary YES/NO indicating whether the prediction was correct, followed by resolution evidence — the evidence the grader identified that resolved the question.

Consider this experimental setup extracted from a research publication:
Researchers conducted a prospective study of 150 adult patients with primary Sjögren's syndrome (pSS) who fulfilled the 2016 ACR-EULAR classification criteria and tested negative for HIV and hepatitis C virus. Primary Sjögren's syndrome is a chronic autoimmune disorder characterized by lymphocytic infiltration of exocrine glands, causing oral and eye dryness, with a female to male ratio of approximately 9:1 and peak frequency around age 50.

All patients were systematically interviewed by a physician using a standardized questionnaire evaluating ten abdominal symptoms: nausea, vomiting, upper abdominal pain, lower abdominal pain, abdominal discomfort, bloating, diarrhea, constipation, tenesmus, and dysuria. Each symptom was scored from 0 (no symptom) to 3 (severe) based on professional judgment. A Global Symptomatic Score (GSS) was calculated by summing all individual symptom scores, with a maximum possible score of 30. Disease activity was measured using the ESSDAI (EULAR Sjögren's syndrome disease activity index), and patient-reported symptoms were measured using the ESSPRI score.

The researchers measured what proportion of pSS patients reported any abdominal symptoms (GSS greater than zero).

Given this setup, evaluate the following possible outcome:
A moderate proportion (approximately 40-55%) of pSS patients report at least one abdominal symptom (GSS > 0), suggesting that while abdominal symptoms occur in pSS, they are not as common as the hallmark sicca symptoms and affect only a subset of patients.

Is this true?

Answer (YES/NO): NO